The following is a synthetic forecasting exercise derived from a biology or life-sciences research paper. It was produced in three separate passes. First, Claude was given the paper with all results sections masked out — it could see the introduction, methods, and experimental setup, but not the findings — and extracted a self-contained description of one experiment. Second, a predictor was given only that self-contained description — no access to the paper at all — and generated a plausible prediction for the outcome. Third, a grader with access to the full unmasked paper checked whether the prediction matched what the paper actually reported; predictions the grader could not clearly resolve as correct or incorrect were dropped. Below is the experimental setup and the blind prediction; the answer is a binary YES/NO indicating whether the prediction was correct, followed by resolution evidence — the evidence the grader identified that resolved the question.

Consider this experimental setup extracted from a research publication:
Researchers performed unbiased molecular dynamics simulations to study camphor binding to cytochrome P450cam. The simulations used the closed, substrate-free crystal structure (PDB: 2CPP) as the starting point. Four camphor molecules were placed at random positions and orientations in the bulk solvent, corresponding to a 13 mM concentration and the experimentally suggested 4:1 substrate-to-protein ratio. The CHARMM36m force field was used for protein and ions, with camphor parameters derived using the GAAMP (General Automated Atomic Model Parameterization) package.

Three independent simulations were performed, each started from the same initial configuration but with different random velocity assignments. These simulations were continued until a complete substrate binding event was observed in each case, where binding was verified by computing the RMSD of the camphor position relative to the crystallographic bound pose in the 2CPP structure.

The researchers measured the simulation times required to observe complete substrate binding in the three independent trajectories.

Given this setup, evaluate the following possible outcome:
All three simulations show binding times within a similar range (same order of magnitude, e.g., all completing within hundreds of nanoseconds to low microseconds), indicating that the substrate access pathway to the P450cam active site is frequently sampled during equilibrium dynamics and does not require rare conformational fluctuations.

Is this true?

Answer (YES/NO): NO